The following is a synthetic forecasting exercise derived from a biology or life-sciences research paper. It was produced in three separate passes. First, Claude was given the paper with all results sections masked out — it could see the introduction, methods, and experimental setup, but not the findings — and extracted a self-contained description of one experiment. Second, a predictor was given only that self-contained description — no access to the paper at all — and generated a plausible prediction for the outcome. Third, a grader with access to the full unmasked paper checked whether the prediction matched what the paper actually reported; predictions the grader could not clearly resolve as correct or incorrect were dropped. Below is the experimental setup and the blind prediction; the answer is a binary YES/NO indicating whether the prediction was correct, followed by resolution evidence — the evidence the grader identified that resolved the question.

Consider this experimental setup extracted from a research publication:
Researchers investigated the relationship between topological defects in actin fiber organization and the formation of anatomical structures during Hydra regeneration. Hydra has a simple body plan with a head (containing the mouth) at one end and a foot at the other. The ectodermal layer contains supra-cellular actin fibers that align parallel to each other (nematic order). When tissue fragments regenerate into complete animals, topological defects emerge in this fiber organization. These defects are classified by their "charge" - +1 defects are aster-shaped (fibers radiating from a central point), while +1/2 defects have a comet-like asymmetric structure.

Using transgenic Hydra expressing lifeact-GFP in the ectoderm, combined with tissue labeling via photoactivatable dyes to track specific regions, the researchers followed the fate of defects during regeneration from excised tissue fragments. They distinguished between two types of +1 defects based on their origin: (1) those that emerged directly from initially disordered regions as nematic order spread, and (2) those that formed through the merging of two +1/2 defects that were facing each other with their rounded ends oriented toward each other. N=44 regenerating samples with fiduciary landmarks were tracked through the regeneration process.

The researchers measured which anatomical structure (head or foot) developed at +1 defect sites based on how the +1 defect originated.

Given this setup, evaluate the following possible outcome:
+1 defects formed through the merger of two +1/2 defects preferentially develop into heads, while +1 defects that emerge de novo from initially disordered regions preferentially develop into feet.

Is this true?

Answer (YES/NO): NO